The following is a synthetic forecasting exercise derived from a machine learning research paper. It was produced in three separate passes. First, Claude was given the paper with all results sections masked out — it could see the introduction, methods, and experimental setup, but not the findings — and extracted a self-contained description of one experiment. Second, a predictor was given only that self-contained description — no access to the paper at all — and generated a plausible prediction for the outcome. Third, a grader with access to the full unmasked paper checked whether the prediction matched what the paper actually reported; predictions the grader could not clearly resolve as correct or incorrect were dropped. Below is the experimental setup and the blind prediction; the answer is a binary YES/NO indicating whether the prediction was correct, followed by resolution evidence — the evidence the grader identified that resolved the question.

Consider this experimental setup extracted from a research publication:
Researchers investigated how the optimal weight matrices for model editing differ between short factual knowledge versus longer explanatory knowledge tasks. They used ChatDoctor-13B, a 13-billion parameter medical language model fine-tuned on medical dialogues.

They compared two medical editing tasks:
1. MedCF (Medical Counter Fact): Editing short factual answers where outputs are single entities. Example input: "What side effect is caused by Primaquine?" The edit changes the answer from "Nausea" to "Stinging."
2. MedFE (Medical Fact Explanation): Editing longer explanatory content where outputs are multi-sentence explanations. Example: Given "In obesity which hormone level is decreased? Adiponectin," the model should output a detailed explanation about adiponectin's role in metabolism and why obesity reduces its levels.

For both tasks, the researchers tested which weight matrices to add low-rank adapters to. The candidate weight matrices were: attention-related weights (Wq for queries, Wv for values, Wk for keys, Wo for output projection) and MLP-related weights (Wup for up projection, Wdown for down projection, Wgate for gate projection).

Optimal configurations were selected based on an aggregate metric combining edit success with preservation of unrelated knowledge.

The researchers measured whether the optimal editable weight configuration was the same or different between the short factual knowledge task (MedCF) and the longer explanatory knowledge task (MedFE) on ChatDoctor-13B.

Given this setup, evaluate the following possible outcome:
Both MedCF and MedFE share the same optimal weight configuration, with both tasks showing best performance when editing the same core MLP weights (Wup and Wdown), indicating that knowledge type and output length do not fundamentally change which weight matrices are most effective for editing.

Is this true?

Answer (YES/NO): NO